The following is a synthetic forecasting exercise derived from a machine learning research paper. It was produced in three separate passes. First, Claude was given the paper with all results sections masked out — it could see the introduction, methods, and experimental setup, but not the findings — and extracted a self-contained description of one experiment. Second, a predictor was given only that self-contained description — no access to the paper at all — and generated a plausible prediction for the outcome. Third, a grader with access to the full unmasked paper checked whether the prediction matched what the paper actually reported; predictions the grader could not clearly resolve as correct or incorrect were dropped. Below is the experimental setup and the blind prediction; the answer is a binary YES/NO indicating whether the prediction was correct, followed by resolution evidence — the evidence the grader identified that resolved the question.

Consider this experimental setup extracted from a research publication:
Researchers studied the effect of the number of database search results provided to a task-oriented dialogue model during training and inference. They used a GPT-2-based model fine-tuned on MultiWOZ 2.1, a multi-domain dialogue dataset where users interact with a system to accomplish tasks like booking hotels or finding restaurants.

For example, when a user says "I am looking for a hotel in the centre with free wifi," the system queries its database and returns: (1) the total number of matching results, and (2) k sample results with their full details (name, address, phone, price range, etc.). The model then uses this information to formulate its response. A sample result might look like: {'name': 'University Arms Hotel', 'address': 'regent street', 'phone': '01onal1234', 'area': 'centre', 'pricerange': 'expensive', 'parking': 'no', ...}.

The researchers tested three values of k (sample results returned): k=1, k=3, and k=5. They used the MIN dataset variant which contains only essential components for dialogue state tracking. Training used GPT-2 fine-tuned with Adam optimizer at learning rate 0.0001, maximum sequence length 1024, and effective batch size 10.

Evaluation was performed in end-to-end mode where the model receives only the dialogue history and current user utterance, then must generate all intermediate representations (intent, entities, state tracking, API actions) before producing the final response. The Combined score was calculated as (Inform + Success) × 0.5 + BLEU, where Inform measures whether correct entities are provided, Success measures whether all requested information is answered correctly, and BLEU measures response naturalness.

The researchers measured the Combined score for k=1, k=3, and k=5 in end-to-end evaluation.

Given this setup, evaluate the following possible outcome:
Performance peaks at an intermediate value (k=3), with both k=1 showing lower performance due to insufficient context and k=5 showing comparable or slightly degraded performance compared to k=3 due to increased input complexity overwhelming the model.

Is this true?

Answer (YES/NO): NO